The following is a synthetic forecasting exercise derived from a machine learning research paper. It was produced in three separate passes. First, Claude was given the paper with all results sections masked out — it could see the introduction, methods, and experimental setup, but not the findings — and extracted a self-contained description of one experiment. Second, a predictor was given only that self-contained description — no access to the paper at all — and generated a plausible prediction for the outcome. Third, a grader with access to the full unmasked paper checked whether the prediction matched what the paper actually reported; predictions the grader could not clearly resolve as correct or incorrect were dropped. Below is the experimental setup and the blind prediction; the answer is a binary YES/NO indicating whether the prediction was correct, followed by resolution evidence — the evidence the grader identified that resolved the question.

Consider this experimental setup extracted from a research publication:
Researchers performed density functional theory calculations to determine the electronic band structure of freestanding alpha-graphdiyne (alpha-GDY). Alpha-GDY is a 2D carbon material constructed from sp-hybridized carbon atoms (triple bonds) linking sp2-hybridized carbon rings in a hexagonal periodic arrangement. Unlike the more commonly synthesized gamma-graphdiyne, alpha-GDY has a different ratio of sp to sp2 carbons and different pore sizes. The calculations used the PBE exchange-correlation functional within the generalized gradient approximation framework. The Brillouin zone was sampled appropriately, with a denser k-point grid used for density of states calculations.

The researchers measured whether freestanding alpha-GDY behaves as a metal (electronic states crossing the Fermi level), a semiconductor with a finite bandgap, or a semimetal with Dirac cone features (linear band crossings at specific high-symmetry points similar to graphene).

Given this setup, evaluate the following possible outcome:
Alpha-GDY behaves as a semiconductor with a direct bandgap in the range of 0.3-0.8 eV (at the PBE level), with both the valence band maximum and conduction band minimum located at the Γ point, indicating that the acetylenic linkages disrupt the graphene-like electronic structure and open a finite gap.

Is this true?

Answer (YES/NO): NO